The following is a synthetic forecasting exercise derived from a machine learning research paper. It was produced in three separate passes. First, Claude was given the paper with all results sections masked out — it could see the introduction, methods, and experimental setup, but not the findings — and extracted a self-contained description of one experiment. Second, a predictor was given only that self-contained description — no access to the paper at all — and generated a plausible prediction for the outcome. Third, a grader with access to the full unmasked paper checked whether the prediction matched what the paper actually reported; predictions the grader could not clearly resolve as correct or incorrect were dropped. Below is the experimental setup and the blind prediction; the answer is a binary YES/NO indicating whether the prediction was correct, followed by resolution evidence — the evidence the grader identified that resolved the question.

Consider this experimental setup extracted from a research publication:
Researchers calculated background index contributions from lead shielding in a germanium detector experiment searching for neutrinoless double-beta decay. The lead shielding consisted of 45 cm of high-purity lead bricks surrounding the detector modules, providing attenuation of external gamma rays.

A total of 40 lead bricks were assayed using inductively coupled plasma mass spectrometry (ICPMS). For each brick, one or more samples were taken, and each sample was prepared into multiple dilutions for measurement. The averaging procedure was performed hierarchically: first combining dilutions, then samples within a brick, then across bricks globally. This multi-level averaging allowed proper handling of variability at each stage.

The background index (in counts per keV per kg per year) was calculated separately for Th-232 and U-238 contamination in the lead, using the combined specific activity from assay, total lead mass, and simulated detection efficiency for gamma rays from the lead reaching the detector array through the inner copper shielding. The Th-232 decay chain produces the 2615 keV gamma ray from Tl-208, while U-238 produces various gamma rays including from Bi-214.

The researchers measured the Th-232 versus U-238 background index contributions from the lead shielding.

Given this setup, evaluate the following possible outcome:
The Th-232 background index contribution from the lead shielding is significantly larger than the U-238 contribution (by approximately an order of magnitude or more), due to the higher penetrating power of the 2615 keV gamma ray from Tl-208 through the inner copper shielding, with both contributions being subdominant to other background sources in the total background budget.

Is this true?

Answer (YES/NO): NO